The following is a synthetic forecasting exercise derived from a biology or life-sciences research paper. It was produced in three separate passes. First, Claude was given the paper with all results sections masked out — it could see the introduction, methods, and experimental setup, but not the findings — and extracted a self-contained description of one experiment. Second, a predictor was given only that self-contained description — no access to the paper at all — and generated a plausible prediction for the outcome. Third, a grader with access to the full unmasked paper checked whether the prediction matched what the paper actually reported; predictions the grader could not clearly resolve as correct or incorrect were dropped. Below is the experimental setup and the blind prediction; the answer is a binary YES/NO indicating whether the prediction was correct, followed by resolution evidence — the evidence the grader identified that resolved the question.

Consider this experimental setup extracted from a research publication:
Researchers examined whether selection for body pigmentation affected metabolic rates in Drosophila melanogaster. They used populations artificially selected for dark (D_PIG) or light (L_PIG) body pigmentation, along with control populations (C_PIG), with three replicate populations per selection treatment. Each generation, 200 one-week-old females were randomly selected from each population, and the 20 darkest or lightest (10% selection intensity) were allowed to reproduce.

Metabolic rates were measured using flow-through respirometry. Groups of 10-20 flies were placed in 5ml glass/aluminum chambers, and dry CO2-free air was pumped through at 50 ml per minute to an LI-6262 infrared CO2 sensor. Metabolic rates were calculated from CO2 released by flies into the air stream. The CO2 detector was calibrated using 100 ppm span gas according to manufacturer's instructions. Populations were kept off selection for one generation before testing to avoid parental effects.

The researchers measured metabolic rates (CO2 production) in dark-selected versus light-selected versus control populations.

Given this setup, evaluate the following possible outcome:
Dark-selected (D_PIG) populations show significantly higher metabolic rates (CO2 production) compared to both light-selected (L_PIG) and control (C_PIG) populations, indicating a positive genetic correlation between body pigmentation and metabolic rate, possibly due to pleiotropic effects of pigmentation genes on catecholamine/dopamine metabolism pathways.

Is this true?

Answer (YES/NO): NO